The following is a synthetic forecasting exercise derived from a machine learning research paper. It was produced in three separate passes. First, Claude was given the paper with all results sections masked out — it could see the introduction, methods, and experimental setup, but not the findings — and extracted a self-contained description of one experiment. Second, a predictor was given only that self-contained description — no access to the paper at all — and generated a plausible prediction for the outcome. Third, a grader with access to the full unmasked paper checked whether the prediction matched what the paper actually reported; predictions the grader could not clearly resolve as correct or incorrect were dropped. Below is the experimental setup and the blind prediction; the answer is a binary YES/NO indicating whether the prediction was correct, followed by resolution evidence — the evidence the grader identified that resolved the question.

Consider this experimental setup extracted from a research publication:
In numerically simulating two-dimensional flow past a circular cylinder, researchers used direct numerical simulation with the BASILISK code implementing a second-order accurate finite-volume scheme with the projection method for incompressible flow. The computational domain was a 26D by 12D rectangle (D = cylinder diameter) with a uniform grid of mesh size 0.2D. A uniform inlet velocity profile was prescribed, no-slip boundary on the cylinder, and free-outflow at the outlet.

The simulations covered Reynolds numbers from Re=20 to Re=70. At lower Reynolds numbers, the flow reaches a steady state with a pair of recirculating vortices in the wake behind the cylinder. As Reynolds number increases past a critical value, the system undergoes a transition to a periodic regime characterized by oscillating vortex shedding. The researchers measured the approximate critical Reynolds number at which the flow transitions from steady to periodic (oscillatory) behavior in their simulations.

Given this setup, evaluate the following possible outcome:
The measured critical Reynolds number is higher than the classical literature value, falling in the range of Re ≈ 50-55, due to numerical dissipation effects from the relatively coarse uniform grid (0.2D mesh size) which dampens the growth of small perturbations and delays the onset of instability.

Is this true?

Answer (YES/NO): NO